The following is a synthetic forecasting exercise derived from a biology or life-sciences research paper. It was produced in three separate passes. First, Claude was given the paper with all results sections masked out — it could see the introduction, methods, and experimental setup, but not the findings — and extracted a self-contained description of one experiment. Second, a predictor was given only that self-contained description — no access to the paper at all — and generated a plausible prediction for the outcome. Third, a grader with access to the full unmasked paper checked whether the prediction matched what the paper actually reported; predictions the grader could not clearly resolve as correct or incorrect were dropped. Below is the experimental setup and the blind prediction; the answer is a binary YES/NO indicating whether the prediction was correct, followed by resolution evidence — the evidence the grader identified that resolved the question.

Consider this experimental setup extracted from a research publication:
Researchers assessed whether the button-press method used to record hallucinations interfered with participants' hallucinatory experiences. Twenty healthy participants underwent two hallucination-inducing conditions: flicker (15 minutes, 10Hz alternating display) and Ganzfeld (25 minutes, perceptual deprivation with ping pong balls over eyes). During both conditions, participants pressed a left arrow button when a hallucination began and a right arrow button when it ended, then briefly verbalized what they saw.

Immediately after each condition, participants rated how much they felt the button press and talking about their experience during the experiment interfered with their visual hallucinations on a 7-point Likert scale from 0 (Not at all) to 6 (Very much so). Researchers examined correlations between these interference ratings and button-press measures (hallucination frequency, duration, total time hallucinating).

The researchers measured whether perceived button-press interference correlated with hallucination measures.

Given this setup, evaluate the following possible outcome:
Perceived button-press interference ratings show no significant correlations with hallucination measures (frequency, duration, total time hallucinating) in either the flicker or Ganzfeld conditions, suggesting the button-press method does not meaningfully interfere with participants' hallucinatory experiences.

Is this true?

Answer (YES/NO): YES